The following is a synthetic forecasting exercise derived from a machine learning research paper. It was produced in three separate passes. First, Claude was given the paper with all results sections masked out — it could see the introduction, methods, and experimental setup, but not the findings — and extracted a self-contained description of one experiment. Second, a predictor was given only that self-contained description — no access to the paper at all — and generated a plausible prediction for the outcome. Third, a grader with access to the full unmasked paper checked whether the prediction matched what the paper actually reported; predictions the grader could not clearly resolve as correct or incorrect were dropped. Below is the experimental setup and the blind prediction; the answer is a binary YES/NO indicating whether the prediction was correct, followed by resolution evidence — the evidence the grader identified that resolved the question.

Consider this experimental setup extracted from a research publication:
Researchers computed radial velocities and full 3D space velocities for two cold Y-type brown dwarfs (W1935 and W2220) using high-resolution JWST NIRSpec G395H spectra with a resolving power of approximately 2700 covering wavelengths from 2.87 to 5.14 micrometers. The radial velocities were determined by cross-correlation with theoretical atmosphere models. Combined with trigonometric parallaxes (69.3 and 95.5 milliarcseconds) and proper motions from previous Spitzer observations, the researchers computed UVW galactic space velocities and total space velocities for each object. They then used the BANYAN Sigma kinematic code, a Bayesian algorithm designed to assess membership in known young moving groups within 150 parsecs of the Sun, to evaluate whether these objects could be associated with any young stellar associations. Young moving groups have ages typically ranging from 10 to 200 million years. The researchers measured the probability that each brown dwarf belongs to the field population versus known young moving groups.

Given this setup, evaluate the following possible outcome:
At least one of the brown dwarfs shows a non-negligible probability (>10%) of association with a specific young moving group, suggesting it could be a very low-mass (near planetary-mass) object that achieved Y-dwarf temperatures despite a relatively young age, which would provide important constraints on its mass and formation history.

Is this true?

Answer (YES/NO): NO